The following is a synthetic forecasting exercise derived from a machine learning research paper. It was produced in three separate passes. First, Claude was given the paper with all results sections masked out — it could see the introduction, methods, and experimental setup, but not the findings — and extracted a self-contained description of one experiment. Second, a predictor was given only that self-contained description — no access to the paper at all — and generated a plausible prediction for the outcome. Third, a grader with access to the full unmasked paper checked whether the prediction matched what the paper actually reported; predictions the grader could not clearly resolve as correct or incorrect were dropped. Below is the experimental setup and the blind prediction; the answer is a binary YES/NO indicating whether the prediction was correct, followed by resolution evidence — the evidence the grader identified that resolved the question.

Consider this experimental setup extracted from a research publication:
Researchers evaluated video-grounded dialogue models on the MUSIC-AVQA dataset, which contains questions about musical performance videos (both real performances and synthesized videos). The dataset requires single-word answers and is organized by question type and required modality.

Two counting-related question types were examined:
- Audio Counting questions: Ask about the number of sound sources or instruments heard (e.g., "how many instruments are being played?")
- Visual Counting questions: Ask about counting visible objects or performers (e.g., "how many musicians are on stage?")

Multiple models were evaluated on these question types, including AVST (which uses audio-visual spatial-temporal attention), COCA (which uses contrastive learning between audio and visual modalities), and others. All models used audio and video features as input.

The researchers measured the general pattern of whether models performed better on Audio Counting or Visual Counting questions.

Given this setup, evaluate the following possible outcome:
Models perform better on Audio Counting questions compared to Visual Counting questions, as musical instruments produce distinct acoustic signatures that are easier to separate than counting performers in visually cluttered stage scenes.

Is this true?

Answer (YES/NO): YES